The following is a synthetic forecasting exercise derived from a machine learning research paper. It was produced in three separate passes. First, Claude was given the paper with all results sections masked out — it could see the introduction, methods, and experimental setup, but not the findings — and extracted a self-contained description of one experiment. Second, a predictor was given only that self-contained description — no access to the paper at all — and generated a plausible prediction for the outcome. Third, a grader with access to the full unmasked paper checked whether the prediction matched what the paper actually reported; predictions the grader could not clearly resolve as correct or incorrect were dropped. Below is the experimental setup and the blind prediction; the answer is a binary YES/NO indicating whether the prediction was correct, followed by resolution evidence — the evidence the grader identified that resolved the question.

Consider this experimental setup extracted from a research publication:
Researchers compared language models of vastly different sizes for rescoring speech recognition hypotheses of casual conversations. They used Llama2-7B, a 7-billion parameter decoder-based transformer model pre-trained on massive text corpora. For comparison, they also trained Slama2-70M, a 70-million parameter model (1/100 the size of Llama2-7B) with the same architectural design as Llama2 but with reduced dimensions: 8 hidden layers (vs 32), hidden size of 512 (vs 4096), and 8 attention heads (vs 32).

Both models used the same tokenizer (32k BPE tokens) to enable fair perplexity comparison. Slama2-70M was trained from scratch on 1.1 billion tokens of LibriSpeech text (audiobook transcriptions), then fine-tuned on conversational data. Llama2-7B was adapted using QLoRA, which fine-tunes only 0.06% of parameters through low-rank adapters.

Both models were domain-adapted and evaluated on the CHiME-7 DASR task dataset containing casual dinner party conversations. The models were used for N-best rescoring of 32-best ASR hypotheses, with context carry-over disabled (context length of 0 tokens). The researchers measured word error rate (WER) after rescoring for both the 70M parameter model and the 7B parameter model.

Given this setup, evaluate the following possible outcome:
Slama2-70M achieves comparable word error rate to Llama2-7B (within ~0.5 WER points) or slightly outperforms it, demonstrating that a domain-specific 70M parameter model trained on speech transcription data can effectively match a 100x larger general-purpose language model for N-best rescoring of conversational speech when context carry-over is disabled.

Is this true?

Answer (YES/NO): YES